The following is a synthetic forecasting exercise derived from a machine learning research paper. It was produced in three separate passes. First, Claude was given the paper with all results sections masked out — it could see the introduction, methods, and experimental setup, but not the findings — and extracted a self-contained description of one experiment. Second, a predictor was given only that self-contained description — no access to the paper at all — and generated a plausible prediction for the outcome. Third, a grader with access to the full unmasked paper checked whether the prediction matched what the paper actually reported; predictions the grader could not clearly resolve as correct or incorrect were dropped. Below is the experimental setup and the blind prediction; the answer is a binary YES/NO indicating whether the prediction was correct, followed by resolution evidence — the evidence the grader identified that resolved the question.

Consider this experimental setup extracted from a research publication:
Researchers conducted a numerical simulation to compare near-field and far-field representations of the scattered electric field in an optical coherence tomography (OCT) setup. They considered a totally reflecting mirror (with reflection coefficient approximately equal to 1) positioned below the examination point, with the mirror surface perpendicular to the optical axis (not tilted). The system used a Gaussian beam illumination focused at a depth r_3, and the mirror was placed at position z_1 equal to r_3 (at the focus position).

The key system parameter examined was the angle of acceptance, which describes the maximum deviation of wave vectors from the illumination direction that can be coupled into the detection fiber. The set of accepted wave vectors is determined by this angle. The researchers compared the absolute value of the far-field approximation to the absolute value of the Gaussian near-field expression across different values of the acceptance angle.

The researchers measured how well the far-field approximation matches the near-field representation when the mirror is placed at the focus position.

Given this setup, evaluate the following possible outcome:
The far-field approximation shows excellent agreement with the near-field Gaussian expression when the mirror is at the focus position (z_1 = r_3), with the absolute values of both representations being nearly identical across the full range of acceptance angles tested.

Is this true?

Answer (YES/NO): NO